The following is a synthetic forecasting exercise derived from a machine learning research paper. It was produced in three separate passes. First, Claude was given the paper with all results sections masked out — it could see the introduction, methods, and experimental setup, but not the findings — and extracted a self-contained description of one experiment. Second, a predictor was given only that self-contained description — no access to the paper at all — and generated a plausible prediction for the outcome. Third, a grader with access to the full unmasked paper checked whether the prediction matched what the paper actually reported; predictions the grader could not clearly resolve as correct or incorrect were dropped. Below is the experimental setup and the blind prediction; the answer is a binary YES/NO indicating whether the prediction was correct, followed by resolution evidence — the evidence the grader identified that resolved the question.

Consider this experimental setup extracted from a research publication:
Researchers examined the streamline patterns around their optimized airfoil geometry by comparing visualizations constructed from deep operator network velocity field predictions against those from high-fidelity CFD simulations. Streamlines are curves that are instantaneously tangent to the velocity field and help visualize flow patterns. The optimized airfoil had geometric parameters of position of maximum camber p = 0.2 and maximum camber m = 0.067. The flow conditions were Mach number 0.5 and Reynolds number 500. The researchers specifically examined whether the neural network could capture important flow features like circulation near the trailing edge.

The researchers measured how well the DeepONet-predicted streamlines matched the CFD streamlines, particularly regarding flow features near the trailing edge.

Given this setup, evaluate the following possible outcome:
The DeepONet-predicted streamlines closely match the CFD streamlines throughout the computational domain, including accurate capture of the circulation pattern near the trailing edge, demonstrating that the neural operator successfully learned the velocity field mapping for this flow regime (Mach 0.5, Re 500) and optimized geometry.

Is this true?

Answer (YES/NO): NO